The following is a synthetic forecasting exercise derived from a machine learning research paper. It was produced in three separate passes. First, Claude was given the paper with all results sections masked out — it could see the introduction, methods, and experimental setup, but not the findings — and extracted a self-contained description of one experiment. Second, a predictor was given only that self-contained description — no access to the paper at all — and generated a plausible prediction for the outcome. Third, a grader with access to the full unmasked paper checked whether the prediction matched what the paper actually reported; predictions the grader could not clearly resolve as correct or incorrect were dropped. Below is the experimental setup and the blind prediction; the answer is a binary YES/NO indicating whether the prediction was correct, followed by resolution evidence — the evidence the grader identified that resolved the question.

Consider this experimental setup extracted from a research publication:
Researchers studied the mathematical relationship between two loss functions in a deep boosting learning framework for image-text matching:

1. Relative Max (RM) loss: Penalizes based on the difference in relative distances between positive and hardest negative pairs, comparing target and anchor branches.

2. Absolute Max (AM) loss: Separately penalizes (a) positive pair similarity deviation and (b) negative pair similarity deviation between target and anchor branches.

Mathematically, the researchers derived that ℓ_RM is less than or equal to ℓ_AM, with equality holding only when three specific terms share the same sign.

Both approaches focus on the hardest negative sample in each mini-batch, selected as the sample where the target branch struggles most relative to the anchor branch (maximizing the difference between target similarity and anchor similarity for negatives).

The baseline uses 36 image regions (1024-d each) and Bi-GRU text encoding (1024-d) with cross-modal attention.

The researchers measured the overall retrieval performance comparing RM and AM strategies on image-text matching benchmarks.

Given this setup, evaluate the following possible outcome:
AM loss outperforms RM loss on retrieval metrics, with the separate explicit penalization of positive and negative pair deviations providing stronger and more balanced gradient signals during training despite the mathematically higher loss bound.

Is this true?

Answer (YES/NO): NO